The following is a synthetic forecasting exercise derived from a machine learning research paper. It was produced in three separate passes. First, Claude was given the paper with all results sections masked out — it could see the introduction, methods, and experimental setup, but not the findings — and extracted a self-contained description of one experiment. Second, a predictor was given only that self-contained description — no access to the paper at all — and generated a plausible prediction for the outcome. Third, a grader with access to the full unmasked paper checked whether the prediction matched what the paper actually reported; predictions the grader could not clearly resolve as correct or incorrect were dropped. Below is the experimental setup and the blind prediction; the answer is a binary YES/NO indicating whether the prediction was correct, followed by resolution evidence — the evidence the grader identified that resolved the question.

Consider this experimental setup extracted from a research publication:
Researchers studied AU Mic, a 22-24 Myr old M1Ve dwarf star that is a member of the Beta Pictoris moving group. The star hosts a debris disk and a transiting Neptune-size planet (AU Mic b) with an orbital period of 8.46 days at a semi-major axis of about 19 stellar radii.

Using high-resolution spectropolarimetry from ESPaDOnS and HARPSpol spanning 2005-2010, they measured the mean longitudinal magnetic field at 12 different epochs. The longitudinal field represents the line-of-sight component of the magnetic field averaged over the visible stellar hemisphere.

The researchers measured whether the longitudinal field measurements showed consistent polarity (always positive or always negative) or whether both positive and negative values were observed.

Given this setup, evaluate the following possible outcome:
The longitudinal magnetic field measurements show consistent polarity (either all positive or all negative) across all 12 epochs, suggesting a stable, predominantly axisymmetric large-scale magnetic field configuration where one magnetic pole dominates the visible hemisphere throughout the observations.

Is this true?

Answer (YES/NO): NO